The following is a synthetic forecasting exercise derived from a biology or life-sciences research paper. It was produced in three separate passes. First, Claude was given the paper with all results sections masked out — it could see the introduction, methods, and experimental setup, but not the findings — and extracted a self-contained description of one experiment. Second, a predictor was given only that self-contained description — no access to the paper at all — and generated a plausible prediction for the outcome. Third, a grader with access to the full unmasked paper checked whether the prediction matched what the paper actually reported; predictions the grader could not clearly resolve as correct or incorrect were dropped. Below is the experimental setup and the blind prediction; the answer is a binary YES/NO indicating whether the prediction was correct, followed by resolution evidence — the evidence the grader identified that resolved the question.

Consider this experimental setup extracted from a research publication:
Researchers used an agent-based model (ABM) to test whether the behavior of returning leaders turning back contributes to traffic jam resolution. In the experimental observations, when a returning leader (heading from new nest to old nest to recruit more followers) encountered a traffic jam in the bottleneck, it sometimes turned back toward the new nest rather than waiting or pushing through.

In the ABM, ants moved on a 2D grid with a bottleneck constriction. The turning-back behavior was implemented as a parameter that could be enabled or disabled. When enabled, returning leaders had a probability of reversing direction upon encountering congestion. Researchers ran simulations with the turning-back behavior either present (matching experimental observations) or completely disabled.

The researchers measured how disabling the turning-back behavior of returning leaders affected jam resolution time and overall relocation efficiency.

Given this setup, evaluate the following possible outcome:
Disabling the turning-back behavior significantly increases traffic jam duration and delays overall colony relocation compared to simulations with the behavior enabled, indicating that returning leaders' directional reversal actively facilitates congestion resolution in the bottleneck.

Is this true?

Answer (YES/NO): YES